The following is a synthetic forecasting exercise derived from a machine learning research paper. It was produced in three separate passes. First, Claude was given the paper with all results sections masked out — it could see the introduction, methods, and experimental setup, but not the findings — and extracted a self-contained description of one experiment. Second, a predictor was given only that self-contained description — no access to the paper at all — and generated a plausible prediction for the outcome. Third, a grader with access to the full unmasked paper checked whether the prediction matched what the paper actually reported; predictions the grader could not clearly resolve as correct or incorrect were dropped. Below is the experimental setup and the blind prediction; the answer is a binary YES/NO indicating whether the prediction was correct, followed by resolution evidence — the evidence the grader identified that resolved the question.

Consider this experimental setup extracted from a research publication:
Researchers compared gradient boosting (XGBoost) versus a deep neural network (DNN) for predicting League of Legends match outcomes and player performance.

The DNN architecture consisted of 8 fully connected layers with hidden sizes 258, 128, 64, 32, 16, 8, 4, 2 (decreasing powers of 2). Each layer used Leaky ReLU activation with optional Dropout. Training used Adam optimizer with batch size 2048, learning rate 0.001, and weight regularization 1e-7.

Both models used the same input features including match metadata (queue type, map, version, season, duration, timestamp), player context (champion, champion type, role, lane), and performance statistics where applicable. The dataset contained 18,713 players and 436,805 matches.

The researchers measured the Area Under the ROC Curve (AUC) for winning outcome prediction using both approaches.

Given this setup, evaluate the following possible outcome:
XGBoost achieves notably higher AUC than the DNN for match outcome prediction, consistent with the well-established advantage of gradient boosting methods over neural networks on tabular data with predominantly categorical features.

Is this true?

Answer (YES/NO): NO